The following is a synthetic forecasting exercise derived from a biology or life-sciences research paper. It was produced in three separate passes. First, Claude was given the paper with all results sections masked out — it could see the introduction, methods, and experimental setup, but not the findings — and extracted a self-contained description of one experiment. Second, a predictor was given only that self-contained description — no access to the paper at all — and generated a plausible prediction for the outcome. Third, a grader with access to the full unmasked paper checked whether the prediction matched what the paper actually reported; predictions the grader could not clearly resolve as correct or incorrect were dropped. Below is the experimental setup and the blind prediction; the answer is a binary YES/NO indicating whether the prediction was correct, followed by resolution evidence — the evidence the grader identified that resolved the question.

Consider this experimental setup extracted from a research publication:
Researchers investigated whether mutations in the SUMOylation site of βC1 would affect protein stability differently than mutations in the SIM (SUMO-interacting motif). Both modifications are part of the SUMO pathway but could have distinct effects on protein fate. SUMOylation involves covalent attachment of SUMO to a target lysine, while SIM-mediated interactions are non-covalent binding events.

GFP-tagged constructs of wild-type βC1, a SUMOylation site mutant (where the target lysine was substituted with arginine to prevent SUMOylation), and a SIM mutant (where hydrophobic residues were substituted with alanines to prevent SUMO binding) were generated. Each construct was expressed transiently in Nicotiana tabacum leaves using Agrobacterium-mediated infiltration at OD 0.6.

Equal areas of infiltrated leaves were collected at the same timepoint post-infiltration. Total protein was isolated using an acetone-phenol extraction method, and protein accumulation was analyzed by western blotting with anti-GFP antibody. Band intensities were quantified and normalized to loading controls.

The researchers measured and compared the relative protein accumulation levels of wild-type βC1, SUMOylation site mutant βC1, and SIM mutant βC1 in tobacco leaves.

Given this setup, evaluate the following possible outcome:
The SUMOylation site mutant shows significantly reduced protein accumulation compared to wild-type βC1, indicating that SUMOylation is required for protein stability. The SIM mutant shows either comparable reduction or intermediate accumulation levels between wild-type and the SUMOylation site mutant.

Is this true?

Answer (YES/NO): NO